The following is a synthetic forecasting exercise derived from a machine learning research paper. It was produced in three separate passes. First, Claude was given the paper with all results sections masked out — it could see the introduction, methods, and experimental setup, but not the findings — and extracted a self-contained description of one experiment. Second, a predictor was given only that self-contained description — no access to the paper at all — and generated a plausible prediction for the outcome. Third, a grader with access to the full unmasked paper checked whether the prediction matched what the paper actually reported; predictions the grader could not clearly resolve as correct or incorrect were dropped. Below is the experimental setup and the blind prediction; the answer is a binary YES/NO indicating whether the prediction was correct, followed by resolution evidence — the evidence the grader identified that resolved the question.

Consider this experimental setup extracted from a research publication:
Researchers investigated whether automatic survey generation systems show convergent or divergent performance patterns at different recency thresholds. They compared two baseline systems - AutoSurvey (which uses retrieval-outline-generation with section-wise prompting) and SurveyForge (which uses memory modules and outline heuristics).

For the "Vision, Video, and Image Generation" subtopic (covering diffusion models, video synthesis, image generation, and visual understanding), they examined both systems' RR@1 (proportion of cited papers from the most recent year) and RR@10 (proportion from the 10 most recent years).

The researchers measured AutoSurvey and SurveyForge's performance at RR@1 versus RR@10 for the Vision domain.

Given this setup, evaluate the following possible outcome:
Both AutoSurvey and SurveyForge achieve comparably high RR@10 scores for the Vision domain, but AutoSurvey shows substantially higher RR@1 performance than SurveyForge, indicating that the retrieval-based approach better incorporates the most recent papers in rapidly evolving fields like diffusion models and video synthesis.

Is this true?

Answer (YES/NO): NO